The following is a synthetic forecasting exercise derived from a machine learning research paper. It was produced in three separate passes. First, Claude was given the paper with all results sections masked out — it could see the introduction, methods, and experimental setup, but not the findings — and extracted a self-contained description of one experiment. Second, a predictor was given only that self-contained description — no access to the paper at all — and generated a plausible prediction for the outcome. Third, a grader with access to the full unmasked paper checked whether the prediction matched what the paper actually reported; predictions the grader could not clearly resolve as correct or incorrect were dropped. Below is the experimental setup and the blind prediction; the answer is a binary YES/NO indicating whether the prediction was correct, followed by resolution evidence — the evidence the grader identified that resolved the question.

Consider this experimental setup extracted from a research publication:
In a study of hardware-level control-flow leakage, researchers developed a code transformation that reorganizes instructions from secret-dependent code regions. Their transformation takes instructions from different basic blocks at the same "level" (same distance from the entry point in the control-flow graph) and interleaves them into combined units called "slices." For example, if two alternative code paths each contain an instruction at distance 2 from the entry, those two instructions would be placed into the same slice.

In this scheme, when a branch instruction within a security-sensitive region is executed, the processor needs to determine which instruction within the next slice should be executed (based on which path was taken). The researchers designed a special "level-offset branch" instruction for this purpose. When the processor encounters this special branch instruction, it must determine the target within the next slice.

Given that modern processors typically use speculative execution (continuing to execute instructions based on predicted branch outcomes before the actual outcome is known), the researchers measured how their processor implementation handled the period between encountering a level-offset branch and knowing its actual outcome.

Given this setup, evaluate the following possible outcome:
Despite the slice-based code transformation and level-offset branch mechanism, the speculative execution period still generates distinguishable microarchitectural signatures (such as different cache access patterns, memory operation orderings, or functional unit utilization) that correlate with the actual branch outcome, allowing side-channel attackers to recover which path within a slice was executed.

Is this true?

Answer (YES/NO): NO